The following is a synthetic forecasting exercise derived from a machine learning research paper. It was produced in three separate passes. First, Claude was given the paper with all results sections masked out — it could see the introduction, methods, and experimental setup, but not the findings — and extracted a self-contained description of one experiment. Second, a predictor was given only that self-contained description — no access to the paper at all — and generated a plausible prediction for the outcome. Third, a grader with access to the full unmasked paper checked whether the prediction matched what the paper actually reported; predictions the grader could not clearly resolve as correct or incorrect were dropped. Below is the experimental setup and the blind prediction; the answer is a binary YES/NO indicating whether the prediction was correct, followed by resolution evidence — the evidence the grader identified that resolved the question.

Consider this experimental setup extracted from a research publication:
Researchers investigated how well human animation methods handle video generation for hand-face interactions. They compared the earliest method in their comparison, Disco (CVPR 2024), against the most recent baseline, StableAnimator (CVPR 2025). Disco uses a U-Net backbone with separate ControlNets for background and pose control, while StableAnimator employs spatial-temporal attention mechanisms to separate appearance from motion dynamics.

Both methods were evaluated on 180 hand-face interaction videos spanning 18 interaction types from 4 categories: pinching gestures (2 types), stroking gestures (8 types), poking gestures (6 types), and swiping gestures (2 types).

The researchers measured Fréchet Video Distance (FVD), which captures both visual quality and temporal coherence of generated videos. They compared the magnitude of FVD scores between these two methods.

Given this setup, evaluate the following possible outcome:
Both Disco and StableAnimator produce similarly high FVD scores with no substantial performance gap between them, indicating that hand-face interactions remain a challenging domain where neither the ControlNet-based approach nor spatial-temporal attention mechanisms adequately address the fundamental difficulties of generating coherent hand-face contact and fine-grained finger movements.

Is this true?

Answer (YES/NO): NO